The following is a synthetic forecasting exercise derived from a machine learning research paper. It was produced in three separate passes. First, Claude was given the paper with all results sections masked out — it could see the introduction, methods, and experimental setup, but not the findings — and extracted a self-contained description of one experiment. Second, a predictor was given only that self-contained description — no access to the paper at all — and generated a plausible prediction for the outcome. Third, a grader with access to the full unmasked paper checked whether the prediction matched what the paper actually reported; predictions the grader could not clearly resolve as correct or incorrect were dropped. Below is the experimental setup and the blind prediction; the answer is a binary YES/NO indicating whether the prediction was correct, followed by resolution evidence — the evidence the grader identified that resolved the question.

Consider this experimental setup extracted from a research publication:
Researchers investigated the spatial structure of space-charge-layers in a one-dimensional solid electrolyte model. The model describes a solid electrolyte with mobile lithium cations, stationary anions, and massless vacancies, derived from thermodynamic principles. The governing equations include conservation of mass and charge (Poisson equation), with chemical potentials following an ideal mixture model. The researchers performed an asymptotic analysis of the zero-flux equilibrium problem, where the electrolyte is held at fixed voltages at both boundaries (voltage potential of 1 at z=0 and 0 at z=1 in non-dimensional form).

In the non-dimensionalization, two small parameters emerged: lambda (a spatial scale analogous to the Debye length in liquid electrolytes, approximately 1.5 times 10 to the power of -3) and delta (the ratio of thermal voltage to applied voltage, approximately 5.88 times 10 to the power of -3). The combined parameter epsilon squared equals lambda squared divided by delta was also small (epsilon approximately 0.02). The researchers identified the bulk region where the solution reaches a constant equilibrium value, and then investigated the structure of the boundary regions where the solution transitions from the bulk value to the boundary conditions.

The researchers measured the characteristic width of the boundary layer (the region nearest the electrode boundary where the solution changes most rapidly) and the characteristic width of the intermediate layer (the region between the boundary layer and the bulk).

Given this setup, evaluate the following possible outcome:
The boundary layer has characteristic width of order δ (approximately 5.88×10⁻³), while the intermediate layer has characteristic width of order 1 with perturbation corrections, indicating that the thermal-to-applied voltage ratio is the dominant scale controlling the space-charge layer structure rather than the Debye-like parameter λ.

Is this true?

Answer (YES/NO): NO